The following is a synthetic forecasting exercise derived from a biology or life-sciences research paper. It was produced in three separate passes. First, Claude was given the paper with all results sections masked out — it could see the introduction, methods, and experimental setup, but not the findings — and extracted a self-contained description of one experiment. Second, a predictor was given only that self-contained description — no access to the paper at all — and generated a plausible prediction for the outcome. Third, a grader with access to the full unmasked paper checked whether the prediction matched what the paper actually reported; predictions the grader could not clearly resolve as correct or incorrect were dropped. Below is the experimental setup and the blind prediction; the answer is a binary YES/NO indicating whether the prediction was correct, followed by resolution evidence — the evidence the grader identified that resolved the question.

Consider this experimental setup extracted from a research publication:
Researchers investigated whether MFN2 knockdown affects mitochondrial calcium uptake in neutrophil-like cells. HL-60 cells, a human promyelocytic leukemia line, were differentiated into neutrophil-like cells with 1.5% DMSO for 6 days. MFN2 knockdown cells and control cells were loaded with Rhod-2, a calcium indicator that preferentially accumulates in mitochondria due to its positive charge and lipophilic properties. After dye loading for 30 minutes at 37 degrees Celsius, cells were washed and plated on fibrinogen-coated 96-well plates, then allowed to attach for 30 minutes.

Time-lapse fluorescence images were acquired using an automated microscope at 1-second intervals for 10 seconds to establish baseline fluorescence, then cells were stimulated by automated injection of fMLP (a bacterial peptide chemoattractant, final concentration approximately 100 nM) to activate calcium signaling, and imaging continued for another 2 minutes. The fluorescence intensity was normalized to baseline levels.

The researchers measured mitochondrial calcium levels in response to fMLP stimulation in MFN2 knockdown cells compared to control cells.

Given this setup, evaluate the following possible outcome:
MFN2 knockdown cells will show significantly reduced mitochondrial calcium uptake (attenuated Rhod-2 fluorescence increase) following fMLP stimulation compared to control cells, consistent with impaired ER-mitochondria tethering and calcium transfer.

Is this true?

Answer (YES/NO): YES